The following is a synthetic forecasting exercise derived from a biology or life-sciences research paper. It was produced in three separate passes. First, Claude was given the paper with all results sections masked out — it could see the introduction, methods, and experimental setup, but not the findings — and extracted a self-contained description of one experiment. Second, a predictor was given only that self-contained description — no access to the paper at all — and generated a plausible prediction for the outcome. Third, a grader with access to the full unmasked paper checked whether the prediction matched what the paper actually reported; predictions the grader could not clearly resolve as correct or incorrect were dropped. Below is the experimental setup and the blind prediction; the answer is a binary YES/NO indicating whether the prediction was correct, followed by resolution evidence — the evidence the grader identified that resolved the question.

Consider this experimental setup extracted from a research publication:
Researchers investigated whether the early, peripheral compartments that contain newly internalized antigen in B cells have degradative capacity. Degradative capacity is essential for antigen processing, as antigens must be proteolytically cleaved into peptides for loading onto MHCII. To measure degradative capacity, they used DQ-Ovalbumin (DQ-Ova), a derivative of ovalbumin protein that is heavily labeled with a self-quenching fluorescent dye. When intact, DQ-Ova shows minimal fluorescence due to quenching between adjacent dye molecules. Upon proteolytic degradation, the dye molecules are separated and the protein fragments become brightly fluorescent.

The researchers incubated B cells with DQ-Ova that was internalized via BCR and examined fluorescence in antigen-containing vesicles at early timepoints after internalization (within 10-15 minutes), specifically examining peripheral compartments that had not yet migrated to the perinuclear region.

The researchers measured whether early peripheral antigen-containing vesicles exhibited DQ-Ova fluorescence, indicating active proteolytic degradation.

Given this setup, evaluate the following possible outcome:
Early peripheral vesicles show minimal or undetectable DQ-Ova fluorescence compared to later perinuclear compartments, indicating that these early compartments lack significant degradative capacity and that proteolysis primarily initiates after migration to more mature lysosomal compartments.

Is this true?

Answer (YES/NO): NO